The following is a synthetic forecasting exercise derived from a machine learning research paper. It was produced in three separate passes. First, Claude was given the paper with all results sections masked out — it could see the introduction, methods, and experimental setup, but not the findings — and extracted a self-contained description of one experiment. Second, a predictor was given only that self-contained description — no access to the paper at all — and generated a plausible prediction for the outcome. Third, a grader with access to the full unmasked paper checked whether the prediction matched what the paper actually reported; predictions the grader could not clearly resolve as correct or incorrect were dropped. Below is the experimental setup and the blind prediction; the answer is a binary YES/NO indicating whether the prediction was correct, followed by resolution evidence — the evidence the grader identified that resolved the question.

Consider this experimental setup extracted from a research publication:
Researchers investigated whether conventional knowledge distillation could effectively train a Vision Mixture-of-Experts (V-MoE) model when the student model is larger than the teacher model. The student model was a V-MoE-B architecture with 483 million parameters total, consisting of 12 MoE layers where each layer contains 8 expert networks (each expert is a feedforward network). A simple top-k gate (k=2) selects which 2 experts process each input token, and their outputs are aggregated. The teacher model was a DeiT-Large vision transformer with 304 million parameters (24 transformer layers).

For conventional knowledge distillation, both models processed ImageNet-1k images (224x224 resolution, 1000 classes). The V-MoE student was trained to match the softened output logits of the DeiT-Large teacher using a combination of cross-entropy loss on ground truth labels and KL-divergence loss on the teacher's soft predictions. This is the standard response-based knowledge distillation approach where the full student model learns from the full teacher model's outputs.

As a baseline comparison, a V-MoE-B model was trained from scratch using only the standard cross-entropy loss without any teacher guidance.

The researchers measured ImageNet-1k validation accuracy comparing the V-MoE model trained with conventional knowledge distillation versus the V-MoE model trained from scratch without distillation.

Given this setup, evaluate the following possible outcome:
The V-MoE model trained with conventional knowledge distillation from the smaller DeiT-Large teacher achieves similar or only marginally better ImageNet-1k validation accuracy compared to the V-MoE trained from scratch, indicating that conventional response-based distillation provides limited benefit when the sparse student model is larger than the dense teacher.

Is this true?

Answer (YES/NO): NO